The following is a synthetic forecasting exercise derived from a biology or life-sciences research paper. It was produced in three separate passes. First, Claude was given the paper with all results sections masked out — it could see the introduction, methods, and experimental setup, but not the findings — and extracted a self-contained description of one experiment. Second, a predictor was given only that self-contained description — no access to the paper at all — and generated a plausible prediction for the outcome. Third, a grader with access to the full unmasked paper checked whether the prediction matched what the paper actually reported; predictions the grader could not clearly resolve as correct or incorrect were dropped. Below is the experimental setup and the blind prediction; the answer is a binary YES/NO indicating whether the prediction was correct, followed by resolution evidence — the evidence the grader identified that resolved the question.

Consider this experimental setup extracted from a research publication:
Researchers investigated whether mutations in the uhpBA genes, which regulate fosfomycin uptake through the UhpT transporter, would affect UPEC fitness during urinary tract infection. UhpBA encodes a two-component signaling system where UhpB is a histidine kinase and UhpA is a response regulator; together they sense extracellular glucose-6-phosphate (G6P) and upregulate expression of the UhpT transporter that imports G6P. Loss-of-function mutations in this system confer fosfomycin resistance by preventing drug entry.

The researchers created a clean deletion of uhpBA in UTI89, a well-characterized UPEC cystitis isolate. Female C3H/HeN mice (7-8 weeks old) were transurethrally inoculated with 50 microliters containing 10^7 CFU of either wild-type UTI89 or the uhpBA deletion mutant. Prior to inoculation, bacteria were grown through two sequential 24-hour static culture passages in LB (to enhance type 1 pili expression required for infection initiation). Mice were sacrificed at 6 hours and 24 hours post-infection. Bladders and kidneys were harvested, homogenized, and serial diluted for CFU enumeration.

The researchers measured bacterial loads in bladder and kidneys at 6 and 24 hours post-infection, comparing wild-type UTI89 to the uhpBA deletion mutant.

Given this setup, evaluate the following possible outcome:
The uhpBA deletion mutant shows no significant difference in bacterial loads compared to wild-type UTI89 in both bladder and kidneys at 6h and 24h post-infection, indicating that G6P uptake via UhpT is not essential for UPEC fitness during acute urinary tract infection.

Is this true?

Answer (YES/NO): YES